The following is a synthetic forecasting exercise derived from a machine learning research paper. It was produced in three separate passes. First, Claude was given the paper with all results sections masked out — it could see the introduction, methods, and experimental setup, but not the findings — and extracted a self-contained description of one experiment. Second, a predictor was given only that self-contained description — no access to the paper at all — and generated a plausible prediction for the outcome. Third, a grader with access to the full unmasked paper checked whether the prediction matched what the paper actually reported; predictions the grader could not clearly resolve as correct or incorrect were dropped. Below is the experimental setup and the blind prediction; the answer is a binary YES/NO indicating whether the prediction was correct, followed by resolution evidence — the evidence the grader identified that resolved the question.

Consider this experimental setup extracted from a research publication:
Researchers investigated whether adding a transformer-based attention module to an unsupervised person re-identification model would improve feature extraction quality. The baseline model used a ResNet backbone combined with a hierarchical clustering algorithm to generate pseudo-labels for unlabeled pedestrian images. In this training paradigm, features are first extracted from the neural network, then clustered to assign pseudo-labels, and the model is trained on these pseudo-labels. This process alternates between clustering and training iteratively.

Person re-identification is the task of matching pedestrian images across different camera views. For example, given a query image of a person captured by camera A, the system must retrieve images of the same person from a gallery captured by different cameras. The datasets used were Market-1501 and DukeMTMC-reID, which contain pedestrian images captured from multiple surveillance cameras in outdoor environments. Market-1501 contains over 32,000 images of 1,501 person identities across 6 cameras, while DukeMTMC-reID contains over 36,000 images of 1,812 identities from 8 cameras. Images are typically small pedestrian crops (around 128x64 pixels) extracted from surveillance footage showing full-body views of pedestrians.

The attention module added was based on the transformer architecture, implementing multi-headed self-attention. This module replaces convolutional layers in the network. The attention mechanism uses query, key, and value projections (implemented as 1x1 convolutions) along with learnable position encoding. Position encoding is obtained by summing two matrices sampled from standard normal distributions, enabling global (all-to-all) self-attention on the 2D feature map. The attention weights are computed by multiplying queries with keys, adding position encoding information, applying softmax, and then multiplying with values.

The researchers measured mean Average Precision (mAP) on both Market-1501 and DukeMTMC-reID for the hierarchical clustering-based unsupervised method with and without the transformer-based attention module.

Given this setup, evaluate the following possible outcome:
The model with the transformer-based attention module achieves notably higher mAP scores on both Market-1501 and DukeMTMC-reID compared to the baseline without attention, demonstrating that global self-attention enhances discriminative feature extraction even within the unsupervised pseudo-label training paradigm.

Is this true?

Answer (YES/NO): NO